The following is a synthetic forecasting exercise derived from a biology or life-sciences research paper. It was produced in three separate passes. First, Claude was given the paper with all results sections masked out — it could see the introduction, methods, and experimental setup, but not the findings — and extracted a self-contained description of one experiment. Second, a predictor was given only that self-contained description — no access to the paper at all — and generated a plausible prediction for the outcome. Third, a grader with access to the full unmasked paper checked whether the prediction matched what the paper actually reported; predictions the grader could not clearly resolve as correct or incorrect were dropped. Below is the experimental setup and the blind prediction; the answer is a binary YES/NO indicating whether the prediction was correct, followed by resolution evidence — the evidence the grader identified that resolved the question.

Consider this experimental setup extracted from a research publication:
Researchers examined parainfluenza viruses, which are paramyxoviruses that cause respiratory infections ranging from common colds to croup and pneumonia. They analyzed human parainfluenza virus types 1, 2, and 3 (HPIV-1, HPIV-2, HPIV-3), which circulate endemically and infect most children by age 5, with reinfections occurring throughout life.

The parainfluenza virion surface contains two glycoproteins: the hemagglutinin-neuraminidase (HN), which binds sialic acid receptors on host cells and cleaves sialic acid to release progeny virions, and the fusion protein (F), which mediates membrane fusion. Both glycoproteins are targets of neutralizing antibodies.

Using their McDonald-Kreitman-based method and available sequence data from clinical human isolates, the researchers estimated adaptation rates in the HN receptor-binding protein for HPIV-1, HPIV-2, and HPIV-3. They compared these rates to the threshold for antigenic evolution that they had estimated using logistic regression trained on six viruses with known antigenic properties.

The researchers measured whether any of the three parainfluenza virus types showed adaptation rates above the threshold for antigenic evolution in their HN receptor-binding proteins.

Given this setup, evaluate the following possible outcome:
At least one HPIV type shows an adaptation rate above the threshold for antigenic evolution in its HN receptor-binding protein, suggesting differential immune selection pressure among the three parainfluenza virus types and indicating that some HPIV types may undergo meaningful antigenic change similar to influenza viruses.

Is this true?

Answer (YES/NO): NO